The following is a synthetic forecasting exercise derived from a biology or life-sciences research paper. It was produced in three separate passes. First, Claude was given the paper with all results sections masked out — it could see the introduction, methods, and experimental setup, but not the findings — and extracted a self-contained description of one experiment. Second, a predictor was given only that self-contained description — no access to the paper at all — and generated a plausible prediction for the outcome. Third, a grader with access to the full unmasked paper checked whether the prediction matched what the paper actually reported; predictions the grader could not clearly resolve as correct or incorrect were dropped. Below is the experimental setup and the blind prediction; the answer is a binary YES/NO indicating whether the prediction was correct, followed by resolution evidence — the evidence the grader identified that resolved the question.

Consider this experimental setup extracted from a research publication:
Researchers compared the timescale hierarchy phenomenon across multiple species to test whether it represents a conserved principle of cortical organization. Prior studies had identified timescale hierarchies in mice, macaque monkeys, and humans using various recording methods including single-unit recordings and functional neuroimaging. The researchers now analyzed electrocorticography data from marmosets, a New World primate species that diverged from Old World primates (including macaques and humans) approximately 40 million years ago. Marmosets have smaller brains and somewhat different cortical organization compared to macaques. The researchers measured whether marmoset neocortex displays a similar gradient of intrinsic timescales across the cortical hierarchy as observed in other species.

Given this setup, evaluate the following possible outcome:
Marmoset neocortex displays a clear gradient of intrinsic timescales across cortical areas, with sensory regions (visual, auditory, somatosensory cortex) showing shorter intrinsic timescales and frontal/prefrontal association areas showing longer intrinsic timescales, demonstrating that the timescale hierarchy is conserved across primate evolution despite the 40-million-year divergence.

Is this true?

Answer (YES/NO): YES